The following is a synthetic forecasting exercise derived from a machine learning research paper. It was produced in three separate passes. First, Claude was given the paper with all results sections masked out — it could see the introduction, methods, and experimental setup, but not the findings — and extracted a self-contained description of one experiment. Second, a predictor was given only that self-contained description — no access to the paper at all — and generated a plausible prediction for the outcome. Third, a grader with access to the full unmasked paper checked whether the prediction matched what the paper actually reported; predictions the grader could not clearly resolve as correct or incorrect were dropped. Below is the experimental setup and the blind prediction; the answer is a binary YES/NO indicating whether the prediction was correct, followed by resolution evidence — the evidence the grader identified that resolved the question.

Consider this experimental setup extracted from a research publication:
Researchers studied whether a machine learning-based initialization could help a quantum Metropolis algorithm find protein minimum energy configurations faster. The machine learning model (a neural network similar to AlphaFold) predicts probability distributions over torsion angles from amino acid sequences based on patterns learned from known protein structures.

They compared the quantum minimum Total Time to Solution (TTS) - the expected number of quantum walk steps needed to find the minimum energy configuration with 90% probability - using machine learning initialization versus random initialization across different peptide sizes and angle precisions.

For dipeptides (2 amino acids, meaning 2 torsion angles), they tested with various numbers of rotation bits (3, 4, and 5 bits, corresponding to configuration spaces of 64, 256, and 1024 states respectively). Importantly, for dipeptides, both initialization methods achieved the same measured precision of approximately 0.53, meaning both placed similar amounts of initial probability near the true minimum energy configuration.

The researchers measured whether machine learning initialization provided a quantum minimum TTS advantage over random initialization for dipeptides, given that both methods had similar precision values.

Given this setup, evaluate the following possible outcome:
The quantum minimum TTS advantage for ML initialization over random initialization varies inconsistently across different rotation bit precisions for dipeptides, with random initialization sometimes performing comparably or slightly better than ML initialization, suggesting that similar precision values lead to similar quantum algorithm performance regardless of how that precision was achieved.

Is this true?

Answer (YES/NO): NO